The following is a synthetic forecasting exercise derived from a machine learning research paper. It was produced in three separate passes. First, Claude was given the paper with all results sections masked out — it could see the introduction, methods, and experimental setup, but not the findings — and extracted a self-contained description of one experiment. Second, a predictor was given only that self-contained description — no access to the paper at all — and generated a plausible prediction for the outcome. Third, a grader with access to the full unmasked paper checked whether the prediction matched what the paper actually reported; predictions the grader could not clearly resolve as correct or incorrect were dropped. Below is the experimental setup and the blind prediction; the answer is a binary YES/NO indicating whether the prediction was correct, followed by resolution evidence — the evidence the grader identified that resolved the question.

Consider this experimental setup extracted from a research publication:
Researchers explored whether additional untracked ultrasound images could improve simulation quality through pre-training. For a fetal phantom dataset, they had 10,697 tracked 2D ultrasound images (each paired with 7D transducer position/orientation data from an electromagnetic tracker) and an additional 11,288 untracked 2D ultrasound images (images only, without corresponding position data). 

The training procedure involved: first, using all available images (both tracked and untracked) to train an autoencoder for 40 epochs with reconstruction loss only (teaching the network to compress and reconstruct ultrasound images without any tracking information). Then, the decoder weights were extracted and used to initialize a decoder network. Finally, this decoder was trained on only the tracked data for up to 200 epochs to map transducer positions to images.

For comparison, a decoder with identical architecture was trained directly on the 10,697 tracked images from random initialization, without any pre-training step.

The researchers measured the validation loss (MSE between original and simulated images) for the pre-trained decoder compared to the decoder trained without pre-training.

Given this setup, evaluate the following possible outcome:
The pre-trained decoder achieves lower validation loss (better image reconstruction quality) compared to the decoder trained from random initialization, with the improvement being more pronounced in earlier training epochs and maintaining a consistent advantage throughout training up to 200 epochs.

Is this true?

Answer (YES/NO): NO